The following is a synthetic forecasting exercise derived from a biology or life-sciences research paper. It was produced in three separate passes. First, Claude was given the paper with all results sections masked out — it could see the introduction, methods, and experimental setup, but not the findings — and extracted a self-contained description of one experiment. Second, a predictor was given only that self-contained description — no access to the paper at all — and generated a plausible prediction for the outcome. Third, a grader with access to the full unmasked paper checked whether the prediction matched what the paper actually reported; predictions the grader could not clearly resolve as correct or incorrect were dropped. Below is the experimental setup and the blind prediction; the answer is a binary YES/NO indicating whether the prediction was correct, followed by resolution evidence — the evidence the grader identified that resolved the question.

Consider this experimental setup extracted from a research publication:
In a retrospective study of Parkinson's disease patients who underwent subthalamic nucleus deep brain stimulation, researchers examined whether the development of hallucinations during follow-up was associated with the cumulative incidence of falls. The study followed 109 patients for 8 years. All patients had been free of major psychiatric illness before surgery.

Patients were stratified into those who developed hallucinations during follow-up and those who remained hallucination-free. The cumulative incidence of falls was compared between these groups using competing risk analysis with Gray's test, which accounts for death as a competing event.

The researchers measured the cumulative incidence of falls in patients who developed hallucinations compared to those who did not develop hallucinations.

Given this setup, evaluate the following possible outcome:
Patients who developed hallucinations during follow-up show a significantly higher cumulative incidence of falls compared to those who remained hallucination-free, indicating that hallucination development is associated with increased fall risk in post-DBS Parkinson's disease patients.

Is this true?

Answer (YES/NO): YES